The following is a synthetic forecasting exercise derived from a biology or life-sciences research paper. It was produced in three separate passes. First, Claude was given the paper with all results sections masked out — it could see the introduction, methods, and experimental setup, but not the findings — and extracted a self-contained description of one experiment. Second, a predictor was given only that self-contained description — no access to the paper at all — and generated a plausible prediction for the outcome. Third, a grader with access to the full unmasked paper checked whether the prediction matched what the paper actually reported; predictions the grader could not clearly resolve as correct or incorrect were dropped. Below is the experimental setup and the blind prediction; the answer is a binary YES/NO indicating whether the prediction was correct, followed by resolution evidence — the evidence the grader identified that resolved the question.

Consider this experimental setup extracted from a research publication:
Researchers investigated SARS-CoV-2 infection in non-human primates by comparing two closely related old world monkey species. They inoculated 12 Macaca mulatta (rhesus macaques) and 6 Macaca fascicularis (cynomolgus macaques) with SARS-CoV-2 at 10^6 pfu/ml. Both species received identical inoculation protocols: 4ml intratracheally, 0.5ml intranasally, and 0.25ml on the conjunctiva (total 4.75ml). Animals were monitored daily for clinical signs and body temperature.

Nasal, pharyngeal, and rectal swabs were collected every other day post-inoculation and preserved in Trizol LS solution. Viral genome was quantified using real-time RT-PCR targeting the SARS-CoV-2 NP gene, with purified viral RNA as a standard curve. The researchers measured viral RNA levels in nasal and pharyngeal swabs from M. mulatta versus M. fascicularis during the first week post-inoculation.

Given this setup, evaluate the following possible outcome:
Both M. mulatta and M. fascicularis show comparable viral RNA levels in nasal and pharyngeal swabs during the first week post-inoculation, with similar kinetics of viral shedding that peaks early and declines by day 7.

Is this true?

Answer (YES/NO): NO